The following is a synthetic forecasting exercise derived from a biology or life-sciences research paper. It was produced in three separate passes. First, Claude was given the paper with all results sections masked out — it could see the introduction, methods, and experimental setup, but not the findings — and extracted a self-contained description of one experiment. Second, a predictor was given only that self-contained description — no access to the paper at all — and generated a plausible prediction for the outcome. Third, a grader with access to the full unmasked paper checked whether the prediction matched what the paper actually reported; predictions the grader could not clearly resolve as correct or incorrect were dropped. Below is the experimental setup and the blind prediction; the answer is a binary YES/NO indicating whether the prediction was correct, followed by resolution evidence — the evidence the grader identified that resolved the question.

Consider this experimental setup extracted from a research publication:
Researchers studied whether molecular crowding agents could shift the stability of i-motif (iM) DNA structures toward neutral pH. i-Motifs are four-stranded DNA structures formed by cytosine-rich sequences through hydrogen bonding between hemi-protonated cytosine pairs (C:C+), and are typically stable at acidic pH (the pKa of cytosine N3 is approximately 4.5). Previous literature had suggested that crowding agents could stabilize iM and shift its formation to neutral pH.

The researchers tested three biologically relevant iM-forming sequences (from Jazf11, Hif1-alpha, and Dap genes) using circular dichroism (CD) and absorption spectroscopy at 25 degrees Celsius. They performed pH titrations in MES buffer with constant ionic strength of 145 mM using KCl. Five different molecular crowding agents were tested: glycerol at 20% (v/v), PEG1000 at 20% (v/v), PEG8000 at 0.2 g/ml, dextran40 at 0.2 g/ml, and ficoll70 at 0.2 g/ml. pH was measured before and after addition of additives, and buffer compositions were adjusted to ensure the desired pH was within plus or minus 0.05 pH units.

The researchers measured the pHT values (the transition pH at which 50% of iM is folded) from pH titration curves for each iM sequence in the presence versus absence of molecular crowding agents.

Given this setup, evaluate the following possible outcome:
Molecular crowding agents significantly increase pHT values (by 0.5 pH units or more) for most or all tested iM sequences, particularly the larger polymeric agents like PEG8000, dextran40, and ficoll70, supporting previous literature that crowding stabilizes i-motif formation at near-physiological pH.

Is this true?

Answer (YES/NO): NO